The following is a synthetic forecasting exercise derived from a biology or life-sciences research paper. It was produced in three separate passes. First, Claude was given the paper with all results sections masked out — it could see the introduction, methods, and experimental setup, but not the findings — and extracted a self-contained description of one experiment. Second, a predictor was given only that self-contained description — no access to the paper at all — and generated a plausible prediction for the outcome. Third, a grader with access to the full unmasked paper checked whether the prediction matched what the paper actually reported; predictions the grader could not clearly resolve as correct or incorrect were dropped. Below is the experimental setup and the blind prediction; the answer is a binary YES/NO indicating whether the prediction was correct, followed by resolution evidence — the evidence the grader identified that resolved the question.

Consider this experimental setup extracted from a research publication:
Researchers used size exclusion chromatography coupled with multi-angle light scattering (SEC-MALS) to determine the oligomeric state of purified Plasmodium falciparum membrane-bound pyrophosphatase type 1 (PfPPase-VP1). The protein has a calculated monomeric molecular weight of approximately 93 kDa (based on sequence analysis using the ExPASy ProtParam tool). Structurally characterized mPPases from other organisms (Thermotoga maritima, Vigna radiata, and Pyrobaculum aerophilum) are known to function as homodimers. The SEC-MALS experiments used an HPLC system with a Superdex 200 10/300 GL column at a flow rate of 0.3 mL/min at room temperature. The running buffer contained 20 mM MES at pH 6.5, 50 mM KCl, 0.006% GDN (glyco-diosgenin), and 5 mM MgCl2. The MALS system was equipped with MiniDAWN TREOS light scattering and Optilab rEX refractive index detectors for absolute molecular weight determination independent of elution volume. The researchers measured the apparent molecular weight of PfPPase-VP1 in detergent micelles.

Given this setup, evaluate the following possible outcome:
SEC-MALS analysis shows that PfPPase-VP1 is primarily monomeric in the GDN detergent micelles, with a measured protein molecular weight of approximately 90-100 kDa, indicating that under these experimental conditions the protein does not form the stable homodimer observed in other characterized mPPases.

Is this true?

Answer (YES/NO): NO